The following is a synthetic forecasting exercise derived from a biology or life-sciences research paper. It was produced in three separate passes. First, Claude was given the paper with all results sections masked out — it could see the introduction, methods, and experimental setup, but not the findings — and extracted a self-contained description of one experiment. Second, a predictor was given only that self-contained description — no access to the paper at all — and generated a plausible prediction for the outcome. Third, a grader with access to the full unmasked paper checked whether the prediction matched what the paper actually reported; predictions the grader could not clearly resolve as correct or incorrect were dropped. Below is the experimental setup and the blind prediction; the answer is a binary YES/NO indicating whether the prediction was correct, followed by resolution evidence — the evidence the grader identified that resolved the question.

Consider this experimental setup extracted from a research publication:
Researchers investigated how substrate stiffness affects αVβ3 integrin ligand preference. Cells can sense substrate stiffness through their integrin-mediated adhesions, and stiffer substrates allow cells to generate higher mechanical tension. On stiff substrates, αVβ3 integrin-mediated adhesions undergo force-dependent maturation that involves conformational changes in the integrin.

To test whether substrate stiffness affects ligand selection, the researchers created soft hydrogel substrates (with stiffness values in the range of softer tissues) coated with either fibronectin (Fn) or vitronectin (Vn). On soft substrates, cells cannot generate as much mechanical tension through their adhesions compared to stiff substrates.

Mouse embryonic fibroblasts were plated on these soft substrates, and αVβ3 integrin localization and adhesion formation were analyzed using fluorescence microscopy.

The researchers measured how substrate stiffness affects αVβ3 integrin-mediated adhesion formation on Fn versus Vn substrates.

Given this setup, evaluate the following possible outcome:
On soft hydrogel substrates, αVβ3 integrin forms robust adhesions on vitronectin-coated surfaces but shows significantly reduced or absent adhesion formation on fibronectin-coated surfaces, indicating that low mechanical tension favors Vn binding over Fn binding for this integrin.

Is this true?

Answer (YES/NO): NO